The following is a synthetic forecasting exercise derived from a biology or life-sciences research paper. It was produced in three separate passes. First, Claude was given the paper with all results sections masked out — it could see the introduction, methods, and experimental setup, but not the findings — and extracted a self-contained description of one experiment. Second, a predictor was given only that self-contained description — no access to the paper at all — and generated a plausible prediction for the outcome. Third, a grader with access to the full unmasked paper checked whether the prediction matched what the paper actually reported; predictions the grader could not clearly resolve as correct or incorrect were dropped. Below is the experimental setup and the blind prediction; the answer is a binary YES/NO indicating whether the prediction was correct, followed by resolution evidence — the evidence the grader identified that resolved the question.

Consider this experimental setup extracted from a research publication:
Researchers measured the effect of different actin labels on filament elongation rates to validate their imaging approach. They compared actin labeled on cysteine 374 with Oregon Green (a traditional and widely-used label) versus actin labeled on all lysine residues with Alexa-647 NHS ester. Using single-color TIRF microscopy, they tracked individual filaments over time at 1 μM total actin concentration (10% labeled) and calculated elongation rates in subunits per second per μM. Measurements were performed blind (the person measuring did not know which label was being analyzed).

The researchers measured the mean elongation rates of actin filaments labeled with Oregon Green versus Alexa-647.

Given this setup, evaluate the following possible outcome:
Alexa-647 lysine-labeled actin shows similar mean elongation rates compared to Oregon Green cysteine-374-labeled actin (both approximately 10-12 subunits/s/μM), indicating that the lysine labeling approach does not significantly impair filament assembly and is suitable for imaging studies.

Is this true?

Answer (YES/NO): NO